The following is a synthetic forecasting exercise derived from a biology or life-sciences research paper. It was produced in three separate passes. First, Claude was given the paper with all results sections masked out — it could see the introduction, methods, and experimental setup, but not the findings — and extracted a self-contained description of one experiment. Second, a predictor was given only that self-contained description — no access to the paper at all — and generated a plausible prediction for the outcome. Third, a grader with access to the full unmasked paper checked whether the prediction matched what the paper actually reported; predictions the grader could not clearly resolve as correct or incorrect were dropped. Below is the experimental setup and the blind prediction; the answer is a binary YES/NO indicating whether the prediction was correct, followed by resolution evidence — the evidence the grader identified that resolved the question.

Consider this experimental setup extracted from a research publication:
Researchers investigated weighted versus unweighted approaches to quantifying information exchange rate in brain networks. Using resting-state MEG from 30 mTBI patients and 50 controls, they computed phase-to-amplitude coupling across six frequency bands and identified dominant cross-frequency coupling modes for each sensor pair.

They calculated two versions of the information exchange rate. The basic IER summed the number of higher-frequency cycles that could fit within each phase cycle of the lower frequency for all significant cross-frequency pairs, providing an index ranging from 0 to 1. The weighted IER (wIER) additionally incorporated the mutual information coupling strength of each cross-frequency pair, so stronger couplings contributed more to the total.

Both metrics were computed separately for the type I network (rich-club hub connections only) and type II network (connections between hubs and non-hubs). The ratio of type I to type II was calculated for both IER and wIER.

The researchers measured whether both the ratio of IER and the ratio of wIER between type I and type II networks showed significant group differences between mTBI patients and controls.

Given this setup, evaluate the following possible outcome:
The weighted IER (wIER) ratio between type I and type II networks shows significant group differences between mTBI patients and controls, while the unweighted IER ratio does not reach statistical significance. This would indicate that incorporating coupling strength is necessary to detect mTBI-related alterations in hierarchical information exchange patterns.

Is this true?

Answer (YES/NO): NO